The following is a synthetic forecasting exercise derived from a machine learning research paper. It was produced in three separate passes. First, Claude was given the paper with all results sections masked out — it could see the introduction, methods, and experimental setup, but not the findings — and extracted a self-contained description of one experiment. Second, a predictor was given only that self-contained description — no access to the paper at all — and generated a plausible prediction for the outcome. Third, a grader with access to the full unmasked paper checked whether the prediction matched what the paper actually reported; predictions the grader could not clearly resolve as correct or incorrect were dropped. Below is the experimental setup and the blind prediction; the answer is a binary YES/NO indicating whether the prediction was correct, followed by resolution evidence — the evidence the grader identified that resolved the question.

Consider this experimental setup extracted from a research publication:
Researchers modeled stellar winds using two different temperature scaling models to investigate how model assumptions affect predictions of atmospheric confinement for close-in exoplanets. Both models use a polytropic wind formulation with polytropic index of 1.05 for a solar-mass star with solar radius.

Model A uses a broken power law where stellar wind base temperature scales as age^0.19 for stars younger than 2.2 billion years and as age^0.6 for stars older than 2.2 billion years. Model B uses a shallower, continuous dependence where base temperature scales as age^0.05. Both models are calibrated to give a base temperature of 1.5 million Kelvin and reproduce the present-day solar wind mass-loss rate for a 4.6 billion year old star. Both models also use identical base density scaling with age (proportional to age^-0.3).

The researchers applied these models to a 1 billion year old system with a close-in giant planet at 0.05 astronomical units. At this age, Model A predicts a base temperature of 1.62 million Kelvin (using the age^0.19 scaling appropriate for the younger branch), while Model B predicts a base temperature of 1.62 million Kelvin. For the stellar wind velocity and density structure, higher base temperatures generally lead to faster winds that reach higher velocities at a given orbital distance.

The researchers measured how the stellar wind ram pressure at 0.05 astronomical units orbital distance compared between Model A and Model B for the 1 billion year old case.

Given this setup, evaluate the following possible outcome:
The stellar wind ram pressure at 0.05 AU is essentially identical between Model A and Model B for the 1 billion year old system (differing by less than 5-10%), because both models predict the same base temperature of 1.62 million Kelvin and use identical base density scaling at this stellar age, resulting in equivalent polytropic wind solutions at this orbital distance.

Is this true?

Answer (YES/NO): NO